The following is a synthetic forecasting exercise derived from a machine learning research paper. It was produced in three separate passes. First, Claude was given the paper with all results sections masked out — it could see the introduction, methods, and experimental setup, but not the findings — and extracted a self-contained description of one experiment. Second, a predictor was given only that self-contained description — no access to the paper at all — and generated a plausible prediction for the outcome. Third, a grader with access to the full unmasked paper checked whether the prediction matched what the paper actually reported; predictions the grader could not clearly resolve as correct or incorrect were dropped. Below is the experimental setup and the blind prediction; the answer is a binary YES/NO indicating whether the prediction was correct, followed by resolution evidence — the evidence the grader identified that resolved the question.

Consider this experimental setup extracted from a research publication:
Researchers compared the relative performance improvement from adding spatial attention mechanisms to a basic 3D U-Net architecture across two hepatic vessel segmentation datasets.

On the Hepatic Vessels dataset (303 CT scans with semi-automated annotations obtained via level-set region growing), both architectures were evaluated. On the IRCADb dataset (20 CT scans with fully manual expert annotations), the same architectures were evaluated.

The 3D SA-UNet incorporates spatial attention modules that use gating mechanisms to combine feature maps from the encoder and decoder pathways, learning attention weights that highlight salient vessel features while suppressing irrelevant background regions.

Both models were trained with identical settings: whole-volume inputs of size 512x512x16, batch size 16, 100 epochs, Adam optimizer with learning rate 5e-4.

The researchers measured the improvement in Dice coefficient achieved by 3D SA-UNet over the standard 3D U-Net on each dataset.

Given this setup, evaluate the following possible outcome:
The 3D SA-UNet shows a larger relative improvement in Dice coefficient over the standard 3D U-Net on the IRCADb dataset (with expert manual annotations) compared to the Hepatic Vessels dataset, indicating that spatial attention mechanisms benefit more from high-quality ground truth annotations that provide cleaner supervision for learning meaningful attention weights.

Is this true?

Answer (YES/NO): NO